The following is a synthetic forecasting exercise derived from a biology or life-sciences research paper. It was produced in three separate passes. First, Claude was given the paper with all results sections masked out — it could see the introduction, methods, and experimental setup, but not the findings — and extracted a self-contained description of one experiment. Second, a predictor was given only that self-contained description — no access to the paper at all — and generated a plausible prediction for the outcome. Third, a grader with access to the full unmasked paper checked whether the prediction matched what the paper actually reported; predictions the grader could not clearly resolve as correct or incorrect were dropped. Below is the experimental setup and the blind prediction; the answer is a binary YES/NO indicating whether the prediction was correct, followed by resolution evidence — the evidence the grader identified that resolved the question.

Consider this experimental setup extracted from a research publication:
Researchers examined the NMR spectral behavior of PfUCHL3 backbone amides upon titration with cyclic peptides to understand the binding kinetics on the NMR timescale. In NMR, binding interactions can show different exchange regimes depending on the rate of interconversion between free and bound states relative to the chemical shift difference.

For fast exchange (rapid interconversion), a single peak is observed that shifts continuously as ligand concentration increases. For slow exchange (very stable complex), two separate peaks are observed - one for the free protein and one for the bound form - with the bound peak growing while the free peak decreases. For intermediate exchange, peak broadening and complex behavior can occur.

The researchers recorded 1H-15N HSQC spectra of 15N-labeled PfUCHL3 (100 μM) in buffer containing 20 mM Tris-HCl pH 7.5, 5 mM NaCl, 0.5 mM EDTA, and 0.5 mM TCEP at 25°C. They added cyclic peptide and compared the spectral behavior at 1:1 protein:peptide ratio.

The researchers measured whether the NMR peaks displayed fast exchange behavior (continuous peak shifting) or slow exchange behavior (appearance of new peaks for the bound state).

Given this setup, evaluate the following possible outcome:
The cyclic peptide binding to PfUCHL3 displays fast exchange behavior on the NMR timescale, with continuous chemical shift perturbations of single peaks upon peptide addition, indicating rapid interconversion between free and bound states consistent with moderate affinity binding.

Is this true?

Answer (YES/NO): NO